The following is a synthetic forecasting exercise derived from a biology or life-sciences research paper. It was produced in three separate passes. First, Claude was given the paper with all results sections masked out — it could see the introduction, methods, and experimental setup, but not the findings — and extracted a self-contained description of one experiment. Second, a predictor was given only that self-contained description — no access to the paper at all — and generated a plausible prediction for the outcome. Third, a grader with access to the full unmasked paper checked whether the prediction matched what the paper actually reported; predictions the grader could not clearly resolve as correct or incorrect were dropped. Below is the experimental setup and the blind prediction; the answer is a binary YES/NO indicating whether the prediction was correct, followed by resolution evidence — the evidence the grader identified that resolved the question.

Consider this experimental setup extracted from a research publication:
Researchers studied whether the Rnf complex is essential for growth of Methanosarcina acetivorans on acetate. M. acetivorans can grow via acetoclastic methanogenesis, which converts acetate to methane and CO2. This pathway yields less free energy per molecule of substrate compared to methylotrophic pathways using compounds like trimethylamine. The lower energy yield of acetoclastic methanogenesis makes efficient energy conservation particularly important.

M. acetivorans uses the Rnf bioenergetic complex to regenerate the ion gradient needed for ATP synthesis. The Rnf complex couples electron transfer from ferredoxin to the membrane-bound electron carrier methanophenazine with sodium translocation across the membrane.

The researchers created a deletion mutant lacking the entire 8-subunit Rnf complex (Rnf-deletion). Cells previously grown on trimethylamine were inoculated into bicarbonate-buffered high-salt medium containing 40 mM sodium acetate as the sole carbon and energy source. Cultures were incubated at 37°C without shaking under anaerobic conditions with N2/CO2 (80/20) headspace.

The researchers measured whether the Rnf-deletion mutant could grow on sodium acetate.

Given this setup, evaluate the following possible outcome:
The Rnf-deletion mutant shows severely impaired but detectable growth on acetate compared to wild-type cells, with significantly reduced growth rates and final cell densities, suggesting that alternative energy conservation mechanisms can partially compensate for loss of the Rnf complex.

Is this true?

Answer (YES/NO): NO